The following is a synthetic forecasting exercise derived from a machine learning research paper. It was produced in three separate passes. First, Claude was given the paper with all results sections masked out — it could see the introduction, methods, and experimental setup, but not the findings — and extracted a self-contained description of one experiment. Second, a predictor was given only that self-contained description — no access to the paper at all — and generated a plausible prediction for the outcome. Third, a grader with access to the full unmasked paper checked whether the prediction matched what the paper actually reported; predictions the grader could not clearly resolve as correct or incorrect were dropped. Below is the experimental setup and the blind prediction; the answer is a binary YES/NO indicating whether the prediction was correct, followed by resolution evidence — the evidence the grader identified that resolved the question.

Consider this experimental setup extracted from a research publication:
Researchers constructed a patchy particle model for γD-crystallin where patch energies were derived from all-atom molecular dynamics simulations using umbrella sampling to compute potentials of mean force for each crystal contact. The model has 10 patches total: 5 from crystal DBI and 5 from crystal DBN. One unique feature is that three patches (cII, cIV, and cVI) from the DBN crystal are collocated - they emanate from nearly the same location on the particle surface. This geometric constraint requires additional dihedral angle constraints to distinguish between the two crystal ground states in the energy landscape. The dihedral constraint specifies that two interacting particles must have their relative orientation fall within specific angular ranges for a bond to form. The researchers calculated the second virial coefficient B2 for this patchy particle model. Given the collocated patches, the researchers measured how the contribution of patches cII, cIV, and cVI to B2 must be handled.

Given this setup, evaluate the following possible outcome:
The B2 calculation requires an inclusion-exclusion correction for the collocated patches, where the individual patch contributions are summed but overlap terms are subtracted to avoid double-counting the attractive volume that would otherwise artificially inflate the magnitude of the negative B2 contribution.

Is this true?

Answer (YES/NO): NO